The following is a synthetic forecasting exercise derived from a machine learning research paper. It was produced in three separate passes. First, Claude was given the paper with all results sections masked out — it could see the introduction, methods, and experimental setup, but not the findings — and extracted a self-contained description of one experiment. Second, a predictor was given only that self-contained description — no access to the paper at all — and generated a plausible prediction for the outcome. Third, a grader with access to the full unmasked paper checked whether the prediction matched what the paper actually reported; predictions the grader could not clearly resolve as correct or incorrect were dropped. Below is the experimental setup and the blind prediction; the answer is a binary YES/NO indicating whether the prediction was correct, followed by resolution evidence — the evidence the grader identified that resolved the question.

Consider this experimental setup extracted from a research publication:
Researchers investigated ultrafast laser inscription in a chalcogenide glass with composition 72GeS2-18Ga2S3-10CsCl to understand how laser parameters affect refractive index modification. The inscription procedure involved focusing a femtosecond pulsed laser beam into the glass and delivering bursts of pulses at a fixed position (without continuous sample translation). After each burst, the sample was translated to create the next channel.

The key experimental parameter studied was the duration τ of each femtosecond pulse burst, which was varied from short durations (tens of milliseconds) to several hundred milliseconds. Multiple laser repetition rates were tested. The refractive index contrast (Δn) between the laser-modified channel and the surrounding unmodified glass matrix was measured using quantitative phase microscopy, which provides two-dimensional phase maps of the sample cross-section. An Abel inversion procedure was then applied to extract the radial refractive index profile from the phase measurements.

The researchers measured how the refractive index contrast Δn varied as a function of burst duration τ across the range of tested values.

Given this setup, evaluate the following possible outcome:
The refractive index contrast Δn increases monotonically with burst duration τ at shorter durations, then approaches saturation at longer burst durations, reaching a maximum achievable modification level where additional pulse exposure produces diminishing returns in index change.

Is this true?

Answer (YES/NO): YES